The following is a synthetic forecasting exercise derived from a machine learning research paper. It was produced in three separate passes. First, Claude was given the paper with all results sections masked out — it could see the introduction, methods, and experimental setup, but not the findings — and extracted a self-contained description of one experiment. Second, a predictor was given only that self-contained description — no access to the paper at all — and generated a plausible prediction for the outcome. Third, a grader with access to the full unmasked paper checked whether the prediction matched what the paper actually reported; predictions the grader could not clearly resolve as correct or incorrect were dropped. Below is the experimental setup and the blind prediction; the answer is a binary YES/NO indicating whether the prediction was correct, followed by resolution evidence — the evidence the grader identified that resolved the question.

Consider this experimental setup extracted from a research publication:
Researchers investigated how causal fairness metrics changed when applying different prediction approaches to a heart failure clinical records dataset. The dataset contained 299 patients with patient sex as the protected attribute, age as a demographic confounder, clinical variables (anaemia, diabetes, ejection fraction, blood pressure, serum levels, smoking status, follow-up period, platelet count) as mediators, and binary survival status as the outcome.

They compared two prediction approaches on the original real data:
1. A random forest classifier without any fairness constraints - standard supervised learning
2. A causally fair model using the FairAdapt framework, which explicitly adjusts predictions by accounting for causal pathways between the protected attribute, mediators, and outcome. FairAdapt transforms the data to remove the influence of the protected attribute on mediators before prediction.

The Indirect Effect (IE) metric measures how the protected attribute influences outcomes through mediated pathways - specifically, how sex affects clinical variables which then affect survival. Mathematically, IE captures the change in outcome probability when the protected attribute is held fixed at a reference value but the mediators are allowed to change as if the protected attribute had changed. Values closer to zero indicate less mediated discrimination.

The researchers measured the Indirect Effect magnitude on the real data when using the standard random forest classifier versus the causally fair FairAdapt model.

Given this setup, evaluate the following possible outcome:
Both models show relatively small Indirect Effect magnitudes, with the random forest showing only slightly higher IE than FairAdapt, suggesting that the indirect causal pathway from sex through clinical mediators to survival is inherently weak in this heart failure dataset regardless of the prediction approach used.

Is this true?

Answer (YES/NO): NO